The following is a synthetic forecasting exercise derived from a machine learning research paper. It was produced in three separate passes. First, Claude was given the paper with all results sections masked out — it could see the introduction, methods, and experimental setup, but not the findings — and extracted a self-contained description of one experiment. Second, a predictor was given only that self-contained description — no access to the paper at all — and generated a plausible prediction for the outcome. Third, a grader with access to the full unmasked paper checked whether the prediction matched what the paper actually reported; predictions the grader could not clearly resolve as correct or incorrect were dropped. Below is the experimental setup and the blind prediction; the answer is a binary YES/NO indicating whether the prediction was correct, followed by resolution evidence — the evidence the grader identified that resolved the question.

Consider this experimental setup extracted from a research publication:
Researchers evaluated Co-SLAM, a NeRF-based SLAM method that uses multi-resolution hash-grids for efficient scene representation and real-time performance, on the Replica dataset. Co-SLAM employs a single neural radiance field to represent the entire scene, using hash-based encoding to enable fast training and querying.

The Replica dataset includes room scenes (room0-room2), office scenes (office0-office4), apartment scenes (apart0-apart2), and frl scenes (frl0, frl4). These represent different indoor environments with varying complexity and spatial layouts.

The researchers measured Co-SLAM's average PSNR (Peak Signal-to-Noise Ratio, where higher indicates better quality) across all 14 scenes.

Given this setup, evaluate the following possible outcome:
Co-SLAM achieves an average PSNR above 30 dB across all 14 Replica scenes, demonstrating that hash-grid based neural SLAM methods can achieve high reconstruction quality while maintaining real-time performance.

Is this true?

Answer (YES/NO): NO